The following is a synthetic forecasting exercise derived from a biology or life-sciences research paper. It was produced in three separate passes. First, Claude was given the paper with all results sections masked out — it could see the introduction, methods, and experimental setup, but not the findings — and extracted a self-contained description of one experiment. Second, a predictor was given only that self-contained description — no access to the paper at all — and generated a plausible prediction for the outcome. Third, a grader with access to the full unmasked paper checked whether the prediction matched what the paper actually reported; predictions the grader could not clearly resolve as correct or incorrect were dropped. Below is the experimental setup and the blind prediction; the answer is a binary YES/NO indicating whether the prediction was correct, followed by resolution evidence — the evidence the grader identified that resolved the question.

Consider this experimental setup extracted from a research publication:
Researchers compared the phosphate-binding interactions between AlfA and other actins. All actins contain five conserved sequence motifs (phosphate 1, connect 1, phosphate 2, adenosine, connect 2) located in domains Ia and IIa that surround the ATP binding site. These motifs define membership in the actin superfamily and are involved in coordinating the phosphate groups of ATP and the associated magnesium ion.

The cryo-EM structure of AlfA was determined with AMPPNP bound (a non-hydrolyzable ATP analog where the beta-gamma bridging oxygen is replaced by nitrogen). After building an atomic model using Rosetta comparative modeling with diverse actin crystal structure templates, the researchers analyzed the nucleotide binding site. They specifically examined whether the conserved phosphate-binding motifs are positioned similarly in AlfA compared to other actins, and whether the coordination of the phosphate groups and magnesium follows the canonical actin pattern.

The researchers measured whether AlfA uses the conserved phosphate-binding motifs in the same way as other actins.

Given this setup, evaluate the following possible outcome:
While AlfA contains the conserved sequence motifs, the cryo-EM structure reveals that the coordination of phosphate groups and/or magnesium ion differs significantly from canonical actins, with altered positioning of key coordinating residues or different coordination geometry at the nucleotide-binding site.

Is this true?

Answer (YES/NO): NO